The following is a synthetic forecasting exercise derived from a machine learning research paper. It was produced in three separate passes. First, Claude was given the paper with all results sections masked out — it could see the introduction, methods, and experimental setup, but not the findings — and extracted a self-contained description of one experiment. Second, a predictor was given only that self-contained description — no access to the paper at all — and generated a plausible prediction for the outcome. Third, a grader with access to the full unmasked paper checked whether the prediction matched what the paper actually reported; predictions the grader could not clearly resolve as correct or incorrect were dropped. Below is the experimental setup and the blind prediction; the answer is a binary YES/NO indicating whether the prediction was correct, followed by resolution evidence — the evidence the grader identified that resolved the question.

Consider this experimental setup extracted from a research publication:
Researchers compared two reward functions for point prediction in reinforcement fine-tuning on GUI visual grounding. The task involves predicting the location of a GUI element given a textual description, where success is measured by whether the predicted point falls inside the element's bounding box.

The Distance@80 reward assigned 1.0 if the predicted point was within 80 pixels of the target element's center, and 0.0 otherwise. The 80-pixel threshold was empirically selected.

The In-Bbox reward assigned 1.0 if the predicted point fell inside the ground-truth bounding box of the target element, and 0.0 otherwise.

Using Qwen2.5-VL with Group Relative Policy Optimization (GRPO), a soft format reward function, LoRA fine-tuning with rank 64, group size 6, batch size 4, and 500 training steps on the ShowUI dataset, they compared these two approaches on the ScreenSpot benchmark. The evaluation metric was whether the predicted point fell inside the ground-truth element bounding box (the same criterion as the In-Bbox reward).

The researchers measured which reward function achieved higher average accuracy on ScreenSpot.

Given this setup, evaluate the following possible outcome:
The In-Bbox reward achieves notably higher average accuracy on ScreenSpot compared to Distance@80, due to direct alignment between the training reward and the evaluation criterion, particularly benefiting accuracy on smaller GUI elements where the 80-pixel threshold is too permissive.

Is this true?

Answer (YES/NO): NO